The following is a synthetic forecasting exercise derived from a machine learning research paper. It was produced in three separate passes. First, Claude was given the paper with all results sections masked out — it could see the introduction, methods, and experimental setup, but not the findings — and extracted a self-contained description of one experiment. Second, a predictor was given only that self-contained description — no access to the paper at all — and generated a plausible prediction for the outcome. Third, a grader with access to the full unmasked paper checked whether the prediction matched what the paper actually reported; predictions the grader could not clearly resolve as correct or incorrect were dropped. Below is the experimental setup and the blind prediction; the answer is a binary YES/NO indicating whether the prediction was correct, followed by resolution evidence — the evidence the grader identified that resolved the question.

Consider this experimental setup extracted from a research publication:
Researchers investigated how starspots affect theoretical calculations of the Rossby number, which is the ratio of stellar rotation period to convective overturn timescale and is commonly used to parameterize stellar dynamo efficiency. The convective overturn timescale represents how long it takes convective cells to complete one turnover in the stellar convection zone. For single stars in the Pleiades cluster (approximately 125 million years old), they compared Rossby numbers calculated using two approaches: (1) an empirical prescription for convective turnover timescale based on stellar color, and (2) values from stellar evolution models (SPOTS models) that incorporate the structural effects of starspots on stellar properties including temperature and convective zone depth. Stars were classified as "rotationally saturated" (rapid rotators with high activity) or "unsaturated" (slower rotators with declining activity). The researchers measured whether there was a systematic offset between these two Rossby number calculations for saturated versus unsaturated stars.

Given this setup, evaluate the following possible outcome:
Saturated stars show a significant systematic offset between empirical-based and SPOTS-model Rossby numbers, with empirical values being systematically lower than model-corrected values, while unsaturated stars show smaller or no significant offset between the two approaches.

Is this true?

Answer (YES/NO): YES